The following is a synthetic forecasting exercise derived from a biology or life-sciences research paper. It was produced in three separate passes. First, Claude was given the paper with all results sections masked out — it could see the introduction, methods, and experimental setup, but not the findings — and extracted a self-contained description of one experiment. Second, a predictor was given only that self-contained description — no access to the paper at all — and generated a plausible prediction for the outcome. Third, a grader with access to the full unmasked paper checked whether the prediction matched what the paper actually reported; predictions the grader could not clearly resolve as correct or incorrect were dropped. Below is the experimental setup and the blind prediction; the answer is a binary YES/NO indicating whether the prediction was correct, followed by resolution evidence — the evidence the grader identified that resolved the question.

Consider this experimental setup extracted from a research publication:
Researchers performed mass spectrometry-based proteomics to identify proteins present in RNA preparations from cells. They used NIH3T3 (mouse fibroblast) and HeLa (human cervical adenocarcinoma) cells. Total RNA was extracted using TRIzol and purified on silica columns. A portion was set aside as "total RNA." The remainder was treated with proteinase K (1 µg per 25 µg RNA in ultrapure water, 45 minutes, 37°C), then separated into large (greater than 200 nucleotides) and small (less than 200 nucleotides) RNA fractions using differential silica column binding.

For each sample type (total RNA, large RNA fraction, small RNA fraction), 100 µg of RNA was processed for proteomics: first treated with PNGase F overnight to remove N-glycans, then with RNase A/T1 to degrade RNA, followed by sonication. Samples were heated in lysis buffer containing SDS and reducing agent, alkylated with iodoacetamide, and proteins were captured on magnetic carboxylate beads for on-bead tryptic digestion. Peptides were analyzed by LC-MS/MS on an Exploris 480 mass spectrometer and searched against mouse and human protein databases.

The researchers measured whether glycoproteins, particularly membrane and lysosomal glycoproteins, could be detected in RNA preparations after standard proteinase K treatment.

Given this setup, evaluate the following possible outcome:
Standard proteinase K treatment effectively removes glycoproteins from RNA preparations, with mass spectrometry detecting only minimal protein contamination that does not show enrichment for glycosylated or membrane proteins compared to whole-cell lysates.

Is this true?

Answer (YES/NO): NO